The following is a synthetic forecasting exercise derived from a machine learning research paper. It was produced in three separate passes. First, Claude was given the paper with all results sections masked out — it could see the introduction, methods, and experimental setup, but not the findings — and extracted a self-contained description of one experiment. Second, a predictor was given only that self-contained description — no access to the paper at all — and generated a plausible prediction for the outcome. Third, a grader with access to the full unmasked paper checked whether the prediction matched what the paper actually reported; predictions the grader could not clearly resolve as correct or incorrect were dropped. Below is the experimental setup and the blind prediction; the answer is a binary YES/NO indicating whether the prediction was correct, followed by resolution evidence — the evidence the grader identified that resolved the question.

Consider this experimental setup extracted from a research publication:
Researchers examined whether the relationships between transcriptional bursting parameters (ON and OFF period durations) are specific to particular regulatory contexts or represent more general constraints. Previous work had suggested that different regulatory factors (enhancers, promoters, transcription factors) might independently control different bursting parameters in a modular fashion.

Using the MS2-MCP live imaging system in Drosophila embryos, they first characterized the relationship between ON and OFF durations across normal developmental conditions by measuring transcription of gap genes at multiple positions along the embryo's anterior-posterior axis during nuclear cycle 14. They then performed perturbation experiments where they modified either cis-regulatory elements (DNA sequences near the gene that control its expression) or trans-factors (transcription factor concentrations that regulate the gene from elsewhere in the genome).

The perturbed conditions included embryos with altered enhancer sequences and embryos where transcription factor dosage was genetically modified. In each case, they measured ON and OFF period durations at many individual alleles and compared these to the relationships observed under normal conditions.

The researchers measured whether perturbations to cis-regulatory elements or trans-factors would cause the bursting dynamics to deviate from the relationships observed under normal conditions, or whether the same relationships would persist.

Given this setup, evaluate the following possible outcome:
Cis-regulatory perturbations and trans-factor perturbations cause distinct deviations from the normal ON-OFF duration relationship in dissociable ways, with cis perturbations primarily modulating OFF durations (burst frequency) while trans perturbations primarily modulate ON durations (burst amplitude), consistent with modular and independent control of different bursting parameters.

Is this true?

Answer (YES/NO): NO